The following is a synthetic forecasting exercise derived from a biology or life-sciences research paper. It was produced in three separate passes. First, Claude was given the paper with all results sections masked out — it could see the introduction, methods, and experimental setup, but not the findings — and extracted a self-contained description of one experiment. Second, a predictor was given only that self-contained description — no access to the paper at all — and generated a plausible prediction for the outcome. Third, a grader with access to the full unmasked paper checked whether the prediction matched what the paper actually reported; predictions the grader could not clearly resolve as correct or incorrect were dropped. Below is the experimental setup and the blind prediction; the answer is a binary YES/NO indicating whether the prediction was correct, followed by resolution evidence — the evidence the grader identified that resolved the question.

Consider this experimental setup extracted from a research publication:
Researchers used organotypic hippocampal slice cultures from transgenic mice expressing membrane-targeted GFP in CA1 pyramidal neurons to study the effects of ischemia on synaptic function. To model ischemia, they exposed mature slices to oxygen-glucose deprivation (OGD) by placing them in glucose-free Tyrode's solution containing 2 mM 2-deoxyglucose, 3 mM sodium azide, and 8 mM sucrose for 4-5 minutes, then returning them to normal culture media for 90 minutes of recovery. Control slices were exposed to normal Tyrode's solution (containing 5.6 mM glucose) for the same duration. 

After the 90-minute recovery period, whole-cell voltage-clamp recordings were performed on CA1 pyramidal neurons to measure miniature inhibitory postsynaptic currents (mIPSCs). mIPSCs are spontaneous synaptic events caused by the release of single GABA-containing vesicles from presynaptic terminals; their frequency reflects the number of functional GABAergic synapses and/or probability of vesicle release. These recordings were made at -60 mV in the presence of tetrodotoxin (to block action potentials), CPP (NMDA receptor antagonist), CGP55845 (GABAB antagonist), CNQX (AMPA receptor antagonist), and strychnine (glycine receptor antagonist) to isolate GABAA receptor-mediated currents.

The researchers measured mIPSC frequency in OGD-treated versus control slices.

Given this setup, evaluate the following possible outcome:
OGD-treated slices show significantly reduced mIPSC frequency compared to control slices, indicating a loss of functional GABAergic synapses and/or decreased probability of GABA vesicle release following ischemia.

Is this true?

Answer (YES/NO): YES